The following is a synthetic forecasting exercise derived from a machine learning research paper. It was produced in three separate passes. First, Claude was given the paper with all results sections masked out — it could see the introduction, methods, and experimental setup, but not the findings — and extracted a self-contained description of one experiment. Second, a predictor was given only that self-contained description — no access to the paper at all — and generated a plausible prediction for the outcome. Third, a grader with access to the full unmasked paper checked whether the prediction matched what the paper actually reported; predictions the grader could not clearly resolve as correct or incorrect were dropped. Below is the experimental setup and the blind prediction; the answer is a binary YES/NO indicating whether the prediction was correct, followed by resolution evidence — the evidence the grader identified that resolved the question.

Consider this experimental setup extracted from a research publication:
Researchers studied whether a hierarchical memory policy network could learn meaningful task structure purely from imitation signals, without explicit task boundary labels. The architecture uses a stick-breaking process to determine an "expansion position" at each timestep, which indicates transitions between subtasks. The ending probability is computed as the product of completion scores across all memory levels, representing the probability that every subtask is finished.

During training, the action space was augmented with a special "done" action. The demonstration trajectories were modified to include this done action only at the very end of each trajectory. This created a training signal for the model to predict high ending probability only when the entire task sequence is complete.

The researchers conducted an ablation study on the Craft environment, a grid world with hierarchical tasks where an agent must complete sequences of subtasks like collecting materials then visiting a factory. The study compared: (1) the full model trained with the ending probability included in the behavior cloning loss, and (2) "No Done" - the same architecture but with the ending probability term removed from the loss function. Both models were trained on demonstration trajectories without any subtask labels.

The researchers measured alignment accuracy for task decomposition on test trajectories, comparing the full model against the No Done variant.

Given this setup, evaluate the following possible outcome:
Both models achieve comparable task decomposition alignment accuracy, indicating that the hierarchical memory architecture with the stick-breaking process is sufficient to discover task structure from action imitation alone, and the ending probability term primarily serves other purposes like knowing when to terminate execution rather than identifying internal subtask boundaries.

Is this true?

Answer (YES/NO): NO